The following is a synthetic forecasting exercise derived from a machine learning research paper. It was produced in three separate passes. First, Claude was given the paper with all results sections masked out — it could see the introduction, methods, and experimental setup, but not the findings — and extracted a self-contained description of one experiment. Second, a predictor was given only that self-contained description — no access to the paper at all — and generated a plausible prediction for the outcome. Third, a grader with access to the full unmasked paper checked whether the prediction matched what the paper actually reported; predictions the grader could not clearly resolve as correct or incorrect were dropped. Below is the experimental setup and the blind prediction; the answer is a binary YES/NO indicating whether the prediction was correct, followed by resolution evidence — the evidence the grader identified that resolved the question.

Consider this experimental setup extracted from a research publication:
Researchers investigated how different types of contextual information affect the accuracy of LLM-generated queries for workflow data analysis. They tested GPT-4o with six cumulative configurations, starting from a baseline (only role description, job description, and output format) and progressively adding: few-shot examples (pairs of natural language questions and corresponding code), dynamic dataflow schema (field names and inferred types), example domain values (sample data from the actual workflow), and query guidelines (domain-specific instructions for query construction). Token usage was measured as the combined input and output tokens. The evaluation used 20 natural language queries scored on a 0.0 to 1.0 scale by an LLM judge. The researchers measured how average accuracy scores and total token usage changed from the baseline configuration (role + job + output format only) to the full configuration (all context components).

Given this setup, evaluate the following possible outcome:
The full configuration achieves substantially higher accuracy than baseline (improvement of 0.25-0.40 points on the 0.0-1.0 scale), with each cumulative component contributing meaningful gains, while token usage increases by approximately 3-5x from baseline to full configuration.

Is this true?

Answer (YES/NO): NO